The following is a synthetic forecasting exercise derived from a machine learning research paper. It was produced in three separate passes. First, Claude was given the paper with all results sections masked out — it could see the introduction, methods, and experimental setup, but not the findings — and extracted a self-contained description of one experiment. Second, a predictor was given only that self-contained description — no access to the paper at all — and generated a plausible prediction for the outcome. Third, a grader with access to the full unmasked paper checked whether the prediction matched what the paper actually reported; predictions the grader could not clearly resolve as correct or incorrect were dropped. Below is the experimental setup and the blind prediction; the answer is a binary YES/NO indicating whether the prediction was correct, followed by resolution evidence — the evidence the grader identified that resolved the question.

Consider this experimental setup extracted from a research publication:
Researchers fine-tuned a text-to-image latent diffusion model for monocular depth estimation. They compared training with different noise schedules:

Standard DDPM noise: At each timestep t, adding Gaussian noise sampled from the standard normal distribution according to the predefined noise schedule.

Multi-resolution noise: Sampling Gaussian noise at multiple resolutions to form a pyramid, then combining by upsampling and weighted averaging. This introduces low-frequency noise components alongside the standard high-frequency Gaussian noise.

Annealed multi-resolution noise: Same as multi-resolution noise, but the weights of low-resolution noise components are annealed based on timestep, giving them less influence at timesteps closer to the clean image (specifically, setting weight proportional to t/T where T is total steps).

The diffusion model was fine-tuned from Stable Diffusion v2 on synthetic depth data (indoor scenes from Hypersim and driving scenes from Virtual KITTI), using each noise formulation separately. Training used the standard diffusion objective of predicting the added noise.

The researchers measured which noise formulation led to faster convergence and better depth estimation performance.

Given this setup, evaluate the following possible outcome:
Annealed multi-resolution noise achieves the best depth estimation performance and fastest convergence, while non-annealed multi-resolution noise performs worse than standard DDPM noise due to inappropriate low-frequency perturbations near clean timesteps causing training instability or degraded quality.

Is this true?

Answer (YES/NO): NO